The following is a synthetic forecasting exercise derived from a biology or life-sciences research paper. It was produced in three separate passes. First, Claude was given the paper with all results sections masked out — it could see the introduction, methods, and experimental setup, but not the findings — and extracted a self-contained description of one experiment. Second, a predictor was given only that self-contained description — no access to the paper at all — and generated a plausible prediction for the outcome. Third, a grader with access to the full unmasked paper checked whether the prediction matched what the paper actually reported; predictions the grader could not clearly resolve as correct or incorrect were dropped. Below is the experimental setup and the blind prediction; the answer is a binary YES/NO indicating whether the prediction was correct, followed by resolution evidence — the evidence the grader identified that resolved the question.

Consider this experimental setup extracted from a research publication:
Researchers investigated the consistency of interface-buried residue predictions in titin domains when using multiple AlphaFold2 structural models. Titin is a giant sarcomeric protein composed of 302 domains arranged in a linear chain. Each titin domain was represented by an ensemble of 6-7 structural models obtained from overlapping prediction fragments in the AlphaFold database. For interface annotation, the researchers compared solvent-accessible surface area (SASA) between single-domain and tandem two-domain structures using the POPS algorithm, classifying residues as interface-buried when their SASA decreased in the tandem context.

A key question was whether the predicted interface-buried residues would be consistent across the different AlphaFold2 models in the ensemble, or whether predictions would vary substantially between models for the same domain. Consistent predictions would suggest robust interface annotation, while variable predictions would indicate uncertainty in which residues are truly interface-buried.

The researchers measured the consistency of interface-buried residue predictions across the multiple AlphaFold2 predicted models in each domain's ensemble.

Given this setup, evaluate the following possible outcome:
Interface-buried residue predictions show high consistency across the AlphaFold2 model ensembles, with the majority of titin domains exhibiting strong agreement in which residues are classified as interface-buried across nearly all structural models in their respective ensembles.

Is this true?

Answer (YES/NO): YES